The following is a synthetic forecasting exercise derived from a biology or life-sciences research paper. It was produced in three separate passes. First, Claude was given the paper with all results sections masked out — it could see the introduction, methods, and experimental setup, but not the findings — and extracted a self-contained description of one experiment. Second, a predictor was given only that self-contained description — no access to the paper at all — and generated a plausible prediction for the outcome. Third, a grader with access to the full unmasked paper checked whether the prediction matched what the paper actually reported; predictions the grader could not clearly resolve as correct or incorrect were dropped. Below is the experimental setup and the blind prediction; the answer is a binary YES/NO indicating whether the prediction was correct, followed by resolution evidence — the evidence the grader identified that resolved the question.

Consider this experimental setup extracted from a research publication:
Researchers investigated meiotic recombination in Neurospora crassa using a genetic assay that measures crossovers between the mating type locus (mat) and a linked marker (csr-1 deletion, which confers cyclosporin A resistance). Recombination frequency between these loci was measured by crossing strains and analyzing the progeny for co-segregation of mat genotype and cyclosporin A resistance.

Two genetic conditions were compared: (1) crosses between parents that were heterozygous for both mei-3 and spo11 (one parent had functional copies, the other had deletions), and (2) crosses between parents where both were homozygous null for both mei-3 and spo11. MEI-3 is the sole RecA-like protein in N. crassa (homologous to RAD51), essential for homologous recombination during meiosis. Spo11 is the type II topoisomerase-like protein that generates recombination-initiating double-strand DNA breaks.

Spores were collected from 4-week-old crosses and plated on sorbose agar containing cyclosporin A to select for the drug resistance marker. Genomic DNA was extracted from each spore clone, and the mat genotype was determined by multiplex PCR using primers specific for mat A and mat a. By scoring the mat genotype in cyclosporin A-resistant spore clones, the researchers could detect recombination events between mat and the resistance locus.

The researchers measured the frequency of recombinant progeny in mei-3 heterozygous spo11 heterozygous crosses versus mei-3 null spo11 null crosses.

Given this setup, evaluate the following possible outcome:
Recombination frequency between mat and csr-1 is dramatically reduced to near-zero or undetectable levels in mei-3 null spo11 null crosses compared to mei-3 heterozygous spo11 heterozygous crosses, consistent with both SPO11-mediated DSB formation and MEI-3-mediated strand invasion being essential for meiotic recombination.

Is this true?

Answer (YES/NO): YES